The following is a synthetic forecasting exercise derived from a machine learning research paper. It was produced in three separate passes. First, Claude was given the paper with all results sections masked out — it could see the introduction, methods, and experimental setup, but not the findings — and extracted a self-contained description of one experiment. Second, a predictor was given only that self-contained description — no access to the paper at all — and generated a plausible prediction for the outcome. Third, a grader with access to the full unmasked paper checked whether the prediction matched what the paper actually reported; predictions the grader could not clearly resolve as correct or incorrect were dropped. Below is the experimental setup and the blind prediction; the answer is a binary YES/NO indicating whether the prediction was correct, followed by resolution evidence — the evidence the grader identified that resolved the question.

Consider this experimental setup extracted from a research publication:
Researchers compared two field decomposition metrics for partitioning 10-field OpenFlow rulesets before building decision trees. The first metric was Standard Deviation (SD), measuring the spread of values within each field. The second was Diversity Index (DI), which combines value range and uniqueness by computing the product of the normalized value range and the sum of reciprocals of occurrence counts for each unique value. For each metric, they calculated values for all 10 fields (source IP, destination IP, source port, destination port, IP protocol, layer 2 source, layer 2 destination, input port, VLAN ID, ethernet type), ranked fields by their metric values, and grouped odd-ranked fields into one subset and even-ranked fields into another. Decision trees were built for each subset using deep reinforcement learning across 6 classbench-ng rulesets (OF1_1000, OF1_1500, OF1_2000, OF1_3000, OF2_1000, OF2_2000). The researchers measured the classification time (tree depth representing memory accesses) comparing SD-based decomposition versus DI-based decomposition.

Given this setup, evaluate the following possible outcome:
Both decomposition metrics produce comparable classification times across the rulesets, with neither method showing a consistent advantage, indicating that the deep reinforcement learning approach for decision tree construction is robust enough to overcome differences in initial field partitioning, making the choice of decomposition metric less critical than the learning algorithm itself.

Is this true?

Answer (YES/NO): NO